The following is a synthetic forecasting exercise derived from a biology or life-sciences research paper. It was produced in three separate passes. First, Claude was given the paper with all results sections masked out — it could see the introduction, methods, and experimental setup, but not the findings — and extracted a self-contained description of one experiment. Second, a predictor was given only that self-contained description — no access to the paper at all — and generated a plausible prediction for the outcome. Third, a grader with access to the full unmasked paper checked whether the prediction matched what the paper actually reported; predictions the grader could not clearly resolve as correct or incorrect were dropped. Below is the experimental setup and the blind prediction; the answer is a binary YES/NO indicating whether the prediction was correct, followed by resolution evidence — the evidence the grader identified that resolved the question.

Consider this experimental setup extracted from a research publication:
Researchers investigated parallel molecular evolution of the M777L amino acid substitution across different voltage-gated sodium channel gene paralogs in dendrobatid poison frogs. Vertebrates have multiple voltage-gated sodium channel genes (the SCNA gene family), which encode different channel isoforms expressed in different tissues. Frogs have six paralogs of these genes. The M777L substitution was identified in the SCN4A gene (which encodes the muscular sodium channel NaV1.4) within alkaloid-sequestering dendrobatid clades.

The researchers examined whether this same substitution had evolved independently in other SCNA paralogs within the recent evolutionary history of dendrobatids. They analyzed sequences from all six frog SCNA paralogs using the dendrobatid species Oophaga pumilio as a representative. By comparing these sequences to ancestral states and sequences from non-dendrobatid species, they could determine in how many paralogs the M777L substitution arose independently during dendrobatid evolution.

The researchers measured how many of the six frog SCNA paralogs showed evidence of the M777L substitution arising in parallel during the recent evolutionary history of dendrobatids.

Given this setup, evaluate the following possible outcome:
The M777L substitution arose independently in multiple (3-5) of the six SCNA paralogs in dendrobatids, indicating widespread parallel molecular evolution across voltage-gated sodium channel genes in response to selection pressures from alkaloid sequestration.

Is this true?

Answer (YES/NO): YES